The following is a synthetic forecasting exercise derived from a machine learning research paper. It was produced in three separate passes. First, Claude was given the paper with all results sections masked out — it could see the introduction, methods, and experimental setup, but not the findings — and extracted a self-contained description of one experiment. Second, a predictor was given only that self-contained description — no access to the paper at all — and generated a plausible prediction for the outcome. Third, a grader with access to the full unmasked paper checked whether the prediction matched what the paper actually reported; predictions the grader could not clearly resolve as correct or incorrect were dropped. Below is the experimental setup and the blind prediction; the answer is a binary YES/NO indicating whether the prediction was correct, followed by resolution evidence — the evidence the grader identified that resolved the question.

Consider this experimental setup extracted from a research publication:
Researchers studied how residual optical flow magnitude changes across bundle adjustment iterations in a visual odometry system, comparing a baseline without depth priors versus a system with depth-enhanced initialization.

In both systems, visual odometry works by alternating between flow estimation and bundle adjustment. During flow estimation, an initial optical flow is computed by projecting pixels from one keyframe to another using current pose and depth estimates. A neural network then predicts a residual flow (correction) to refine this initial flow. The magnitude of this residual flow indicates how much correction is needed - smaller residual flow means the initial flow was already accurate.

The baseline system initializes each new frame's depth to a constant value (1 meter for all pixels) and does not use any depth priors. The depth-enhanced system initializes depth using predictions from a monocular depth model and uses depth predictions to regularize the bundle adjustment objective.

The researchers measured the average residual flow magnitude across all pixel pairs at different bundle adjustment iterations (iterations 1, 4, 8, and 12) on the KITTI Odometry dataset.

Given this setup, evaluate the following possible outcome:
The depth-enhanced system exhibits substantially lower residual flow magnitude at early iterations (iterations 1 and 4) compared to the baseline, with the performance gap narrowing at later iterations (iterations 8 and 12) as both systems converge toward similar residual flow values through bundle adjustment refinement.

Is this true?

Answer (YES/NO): NO